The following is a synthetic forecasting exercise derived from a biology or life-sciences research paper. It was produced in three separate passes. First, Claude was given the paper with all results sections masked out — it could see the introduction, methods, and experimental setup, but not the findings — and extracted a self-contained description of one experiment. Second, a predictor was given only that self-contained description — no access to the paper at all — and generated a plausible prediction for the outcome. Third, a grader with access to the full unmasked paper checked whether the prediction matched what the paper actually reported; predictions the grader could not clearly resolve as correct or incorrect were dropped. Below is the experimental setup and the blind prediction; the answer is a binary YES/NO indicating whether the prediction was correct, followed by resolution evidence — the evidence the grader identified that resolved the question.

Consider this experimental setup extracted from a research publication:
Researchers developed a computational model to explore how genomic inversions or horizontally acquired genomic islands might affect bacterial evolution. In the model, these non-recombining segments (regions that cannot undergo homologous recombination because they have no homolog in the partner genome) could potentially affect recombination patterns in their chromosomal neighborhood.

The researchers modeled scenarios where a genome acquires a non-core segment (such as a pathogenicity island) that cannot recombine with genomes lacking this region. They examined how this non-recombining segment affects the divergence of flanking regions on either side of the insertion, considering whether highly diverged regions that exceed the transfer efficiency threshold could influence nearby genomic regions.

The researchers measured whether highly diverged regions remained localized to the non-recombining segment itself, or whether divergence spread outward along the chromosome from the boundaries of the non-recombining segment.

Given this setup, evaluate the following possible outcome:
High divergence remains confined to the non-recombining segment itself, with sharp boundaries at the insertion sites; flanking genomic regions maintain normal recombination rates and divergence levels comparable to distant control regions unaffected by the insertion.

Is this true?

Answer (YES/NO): NO